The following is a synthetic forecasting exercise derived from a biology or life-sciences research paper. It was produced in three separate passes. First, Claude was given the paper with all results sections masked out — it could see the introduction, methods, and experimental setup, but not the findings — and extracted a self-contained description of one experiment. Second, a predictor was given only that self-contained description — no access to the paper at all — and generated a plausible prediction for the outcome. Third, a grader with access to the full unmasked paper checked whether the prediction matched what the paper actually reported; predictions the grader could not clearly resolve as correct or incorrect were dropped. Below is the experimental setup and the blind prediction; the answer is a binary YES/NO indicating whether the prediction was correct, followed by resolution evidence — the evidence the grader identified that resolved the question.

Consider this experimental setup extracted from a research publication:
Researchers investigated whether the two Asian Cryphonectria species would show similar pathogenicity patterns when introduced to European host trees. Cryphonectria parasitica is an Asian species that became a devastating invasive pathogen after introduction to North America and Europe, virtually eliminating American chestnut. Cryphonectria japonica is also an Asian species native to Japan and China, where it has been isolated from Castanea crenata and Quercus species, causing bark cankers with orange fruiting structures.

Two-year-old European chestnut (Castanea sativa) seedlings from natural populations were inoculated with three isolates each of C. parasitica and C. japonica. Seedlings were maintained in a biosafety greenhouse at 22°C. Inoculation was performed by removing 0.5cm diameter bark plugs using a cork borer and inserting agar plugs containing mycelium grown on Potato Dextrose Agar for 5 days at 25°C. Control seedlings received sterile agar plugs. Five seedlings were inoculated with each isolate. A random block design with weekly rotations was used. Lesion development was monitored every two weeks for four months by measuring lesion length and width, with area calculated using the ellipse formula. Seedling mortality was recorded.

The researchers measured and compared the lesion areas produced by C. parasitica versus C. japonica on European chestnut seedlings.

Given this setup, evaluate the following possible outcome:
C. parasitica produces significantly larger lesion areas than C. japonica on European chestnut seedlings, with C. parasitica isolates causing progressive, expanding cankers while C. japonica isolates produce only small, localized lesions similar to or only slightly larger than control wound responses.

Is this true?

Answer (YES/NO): YES